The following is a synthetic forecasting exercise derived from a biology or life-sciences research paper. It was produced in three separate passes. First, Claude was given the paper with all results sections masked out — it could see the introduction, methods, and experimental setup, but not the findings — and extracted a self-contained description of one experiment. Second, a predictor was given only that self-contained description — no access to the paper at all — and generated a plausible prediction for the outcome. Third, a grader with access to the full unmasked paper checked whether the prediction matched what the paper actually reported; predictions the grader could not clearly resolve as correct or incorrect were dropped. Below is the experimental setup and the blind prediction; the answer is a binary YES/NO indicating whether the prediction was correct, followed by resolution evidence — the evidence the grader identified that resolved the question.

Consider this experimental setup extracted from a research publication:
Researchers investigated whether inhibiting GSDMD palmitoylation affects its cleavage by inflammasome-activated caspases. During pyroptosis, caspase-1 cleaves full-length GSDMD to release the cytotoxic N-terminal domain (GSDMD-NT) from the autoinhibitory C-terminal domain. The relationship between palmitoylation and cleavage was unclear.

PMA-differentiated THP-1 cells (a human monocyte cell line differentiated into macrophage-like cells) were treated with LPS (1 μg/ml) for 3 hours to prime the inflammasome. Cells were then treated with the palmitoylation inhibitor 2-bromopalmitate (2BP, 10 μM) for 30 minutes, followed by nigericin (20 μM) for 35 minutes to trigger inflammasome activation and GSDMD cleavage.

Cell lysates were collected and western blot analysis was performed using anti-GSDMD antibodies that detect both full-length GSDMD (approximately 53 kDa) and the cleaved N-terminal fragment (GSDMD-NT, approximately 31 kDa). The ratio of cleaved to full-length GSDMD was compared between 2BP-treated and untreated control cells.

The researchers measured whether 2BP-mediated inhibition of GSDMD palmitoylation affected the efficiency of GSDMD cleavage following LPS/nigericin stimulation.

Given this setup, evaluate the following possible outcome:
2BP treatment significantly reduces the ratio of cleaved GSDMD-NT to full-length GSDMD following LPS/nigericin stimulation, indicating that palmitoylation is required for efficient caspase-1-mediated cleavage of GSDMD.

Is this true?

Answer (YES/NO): NO